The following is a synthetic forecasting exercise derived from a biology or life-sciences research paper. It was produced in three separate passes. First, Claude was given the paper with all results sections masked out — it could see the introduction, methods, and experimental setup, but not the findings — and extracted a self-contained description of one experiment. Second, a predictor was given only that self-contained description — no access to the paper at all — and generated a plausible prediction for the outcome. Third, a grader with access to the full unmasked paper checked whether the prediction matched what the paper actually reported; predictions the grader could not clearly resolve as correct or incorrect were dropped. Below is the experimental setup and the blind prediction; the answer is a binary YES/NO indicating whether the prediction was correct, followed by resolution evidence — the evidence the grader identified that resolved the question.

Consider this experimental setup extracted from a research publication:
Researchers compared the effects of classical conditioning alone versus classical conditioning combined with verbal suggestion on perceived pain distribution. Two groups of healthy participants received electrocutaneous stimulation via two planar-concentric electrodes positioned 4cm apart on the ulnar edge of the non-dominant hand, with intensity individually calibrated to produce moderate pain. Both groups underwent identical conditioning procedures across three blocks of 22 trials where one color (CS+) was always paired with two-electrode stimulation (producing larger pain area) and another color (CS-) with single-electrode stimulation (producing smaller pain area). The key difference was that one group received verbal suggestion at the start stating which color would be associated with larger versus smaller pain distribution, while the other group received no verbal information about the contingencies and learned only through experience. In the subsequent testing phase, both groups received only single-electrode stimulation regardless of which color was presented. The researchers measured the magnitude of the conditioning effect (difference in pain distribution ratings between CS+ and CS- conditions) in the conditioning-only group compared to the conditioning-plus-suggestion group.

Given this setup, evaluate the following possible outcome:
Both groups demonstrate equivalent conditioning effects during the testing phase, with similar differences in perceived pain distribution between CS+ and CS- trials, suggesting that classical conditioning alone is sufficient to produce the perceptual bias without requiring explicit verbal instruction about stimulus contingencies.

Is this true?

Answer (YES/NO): NO